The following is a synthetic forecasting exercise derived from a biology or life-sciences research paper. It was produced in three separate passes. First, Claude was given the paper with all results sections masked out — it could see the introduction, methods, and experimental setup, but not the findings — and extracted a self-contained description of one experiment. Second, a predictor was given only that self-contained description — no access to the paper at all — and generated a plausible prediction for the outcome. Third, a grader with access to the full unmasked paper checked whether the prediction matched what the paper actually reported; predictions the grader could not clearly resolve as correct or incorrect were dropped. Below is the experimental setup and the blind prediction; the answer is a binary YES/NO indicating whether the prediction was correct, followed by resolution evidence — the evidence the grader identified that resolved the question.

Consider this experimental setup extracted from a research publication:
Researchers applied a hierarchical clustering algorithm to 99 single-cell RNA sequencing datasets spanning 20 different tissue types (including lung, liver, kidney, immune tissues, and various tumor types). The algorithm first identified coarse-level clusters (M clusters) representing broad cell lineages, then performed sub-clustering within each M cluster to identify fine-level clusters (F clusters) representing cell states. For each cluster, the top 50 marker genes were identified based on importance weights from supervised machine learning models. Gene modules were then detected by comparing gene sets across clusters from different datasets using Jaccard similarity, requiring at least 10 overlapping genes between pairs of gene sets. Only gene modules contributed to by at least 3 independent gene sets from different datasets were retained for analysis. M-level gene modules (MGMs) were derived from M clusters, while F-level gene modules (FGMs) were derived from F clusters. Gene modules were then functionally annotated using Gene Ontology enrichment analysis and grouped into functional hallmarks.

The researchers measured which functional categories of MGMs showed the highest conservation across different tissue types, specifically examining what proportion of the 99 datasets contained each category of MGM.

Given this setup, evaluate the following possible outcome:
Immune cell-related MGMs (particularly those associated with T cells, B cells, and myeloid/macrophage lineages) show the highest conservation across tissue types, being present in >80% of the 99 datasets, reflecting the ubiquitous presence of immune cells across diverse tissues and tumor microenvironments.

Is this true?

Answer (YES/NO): NO